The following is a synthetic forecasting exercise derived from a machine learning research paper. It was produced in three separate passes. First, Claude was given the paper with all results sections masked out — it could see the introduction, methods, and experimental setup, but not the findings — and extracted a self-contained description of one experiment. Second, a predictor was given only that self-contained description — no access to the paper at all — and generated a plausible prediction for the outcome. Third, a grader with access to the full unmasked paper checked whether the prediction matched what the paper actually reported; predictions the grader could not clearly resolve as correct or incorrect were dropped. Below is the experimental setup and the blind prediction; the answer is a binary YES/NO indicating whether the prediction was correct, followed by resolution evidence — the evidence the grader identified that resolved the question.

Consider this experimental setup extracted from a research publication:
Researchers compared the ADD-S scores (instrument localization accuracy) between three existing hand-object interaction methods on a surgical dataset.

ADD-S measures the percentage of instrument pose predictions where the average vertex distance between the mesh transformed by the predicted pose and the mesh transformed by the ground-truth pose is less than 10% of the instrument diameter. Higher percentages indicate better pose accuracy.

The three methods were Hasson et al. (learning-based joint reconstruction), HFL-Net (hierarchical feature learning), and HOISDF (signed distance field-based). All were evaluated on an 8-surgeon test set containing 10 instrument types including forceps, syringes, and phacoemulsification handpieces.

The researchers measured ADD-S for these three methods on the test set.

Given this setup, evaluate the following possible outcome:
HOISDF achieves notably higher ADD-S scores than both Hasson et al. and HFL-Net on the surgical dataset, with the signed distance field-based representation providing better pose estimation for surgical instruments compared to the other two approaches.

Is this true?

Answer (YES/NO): NO